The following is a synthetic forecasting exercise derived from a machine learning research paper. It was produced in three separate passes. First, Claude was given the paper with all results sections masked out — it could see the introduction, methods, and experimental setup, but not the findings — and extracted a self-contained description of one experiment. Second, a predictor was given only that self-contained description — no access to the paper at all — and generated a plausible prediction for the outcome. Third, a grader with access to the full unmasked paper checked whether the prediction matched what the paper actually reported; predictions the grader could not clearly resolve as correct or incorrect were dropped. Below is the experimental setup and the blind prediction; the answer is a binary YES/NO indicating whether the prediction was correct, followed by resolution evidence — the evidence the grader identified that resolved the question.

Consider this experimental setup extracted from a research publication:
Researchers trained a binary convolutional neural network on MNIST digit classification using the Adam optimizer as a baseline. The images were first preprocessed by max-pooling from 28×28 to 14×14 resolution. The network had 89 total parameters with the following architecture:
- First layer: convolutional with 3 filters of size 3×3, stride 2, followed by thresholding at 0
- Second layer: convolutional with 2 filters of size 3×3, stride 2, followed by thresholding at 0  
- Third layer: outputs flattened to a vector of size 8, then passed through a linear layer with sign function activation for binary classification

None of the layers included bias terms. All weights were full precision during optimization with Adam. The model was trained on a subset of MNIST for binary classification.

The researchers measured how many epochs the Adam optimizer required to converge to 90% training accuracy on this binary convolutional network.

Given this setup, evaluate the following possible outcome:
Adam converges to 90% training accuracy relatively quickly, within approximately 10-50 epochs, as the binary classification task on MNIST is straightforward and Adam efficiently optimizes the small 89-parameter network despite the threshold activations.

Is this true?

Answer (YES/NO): NO